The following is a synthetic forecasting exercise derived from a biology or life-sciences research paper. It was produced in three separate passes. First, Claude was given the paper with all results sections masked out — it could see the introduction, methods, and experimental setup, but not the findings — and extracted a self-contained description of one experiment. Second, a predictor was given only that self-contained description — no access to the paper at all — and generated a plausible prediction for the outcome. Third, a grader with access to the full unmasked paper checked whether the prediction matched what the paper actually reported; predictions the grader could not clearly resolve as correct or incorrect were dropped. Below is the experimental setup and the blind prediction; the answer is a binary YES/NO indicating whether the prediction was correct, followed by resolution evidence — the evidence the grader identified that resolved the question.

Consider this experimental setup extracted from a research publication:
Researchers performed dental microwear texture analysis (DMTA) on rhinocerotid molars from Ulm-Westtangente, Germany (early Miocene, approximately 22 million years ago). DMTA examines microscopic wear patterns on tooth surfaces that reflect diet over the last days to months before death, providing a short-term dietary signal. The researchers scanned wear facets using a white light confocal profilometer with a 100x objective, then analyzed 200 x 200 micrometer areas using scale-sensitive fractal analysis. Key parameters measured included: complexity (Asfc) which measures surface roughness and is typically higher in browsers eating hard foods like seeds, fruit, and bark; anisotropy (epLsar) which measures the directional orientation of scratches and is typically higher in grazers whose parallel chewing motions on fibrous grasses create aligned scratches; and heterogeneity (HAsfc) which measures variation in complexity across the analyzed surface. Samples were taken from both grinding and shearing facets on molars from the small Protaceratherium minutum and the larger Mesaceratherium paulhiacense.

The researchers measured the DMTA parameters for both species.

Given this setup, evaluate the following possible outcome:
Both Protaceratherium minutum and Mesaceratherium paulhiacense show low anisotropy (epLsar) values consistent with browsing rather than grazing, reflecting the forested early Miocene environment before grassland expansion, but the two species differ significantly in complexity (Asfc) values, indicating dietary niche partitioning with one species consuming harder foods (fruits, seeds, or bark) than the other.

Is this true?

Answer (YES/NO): NO